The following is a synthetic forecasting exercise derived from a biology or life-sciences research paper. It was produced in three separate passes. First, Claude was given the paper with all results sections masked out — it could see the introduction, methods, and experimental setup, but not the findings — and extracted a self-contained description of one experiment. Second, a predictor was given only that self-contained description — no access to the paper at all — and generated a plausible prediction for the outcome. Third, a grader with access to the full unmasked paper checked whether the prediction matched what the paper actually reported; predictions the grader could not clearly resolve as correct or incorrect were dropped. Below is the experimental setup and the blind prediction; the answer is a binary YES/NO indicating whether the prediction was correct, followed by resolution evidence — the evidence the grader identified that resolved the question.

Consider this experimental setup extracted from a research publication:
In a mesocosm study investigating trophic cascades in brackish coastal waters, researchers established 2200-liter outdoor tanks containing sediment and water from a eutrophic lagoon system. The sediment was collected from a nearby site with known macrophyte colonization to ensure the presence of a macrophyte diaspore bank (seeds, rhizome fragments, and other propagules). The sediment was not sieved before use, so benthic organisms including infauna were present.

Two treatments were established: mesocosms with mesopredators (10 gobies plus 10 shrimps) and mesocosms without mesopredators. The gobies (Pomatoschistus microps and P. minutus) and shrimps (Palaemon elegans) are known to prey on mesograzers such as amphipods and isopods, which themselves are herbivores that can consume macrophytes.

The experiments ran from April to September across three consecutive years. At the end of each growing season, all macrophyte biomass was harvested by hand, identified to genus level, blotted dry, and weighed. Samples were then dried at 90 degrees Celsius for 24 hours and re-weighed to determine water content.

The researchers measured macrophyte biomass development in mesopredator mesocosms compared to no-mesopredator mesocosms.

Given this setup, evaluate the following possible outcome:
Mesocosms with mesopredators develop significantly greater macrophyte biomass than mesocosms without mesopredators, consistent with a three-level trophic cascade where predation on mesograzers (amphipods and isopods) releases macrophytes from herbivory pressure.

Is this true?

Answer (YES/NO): NO